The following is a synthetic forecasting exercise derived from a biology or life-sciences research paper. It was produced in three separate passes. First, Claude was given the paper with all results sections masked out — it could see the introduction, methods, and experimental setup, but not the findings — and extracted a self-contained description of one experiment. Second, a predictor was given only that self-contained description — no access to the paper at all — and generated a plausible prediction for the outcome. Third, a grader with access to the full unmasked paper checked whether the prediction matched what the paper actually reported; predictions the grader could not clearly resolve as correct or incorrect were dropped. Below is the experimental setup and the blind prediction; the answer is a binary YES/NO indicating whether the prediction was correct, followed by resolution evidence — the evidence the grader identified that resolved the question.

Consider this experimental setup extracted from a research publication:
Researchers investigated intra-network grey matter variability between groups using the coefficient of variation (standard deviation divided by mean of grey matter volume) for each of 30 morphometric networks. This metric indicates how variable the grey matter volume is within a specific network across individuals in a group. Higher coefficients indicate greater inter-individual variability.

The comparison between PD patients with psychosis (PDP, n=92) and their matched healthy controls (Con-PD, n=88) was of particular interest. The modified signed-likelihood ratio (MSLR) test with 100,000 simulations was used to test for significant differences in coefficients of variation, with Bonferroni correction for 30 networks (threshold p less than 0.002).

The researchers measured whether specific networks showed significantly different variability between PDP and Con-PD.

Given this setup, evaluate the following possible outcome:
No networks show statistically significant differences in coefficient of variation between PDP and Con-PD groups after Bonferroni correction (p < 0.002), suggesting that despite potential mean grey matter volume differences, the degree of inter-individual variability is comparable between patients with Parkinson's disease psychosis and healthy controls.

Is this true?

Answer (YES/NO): NO